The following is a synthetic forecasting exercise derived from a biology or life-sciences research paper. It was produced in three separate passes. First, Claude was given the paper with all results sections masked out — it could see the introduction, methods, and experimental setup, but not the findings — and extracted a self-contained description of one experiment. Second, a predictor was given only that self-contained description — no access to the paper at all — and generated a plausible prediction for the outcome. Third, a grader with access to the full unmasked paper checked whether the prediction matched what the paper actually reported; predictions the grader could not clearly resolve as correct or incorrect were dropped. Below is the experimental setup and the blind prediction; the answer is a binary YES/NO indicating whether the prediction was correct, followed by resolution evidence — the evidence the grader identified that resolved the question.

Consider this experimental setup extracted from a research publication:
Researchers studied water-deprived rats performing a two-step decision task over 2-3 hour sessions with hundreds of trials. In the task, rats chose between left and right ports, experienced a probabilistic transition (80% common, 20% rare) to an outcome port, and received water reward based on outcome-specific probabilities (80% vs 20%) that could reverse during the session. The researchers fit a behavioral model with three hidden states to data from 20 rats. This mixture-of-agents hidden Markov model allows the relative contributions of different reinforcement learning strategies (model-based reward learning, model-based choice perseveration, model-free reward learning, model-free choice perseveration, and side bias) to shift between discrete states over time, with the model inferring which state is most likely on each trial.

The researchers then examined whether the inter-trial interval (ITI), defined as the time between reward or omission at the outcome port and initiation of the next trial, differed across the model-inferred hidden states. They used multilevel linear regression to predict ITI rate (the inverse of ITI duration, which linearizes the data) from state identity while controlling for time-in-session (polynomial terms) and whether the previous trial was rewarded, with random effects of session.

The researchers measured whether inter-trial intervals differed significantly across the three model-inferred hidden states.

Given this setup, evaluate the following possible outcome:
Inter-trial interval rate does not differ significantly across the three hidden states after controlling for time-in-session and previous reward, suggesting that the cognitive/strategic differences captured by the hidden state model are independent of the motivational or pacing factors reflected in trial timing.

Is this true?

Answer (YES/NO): NO